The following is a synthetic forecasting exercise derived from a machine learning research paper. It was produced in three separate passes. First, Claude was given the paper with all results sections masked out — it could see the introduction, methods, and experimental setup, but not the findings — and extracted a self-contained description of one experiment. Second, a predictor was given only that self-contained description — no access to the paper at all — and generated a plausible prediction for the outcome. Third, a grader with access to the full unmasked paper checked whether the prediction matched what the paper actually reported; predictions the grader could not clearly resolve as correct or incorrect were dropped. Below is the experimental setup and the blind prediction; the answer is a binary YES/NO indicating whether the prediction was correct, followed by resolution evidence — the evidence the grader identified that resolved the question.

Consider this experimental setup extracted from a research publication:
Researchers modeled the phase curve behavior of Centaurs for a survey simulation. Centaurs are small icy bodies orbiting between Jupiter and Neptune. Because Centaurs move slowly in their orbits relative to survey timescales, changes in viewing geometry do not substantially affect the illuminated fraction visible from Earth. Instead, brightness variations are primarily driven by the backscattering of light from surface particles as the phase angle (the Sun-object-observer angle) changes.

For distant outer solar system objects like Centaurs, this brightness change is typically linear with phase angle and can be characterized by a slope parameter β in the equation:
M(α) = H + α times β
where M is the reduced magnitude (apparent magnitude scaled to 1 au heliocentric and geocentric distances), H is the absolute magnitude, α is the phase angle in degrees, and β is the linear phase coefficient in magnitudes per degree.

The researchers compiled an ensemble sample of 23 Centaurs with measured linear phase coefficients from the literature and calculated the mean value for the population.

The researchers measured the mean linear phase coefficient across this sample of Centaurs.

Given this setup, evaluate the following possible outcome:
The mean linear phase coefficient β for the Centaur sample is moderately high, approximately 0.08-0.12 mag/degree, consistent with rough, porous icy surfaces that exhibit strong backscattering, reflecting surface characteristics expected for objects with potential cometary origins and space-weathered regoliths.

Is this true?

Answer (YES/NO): NO